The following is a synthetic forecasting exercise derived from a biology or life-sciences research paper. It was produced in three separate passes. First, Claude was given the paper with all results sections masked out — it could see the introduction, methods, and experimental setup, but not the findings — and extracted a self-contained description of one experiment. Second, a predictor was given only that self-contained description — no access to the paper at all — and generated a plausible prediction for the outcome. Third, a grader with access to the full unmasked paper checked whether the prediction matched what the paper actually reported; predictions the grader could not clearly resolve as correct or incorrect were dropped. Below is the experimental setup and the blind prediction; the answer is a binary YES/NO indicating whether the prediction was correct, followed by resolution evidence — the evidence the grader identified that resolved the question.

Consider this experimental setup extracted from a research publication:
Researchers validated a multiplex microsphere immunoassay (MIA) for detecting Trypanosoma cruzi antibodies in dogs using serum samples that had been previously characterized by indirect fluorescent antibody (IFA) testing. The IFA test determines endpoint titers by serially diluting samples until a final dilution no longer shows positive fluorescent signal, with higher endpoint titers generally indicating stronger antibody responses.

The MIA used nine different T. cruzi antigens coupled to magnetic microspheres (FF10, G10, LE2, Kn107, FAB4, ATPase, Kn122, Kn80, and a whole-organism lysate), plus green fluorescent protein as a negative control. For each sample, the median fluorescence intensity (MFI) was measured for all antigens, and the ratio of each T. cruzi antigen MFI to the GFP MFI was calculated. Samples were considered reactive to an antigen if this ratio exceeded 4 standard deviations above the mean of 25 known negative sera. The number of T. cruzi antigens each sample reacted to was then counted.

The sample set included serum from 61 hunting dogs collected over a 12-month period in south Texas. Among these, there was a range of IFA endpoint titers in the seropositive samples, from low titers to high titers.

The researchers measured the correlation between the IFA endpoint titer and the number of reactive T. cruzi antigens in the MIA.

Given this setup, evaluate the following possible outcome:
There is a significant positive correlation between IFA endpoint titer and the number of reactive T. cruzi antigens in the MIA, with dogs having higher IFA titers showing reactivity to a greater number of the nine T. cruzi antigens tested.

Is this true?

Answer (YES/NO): YES